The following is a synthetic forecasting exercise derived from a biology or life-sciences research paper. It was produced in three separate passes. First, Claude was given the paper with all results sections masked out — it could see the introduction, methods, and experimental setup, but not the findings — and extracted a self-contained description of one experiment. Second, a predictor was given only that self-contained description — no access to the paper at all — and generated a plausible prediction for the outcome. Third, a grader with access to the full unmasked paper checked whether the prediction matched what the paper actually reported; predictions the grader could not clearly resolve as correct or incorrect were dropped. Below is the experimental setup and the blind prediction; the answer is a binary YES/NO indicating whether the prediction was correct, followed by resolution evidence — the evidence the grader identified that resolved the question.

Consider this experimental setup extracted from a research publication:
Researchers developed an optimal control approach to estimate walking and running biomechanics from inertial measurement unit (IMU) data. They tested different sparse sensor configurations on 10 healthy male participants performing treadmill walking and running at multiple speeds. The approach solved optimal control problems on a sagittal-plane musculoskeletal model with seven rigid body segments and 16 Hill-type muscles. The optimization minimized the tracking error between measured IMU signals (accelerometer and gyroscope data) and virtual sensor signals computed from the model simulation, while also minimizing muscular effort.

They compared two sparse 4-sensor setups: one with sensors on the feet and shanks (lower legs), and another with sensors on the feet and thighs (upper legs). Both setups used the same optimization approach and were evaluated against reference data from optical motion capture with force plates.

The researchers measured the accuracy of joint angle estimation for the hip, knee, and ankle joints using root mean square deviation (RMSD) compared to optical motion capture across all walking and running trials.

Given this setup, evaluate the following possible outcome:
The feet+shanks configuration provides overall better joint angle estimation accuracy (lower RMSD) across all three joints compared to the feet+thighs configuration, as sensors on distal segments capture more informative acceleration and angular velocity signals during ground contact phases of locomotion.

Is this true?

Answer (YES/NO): NO